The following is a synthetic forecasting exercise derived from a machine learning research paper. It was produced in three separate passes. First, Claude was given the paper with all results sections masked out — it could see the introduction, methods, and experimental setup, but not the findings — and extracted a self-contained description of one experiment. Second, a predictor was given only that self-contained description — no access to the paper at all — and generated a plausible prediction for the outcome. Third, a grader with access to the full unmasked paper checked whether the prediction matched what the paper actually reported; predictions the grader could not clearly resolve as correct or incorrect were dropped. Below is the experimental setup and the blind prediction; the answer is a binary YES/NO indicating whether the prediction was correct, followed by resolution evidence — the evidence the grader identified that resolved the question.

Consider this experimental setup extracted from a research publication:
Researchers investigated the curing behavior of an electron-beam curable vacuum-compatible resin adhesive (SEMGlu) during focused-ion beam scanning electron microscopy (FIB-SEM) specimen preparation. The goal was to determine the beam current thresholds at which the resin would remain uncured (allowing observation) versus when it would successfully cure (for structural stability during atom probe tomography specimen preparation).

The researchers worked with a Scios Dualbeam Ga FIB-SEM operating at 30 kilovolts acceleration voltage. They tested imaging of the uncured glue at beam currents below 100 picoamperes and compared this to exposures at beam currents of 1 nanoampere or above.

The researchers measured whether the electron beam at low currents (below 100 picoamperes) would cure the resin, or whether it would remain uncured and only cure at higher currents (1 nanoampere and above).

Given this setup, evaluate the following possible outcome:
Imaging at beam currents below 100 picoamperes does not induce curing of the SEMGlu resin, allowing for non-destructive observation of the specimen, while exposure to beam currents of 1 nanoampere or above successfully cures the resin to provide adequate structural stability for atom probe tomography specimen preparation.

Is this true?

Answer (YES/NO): YES